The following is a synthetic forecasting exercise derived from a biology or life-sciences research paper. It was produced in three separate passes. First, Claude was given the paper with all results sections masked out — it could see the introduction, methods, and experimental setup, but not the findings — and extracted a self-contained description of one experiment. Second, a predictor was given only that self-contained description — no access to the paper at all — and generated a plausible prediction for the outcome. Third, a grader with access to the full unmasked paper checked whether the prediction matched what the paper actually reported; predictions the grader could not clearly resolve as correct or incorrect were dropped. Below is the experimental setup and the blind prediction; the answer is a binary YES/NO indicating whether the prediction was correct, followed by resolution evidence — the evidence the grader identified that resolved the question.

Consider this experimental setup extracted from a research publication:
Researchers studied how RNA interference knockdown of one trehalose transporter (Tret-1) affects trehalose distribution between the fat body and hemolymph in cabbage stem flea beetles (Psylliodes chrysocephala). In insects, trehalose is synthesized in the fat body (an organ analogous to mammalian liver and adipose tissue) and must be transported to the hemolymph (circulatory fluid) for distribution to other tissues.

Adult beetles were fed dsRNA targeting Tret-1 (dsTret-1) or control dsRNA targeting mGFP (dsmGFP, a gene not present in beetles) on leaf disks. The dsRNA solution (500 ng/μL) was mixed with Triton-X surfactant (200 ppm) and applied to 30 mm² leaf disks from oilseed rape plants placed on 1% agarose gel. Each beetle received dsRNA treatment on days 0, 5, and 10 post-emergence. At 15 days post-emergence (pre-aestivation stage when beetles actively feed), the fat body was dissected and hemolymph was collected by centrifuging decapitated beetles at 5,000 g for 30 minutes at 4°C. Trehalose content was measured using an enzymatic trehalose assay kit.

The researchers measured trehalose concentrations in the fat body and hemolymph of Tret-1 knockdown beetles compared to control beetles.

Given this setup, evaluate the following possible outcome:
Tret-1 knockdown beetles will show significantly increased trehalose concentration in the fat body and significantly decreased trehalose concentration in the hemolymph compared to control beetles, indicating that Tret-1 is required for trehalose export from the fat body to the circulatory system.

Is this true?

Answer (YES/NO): NO